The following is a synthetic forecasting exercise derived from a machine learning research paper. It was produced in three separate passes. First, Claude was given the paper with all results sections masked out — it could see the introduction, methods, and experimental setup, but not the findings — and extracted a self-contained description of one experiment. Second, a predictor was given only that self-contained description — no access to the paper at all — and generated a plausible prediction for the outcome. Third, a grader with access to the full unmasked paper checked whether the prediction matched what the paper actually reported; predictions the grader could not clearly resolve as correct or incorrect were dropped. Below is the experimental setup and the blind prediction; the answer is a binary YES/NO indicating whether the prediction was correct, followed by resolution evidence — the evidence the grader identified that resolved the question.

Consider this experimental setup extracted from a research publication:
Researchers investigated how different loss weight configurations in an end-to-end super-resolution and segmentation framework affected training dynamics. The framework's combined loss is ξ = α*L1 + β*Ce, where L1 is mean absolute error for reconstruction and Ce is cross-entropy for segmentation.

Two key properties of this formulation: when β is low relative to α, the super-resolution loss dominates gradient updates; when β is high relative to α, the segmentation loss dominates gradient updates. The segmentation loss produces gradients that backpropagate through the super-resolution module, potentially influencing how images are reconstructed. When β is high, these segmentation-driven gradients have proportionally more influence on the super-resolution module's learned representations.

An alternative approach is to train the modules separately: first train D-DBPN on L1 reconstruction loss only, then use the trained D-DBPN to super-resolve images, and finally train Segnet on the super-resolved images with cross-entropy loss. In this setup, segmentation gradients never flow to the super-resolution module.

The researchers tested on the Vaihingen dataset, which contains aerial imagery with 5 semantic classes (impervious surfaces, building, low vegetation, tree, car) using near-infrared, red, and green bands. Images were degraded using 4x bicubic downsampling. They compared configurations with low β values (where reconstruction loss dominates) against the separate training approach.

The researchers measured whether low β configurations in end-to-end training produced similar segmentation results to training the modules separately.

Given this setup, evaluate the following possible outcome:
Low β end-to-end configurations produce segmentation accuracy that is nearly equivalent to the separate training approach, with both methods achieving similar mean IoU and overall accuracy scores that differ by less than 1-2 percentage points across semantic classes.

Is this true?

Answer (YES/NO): YES